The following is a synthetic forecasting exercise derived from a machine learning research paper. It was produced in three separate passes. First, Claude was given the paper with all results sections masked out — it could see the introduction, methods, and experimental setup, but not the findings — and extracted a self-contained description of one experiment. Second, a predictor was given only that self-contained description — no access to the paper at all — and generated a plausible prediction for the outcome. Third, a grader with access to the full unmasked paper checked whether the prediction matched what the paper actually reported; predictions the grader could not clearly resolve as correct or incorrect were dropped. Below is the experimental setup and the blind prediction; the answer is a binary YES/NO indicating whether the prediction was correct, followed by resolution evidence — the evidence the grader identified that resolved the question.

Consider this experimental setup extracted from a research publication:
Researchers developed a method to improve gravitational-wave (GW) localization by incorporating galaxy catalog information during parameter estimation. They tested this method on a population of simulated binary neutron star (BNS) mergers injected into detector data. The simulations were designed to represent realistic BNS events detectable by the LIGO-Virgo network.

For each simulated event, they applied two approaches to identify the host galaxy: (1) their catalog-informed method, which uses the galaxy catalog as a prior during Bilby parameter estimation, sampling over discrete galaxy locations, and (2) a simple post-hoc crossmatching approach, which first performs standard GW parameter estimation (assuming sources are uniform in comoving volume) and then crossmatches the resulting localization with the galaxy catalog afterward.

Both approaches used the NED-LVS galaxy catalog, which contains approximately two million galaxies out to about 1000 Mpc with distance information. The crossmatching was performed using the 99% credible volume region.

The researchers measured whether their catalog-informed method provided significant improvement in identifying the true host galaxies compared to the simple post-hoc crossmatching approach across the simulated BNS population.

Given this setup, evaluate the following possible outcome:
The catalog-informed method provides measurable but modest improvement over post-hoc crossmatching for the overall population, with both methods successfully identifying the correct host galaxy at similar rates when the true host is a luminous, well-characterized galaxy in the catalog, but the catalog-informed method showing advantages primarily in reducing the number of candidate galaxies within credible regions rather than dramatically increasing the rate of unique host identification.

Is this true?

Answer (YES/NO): NO